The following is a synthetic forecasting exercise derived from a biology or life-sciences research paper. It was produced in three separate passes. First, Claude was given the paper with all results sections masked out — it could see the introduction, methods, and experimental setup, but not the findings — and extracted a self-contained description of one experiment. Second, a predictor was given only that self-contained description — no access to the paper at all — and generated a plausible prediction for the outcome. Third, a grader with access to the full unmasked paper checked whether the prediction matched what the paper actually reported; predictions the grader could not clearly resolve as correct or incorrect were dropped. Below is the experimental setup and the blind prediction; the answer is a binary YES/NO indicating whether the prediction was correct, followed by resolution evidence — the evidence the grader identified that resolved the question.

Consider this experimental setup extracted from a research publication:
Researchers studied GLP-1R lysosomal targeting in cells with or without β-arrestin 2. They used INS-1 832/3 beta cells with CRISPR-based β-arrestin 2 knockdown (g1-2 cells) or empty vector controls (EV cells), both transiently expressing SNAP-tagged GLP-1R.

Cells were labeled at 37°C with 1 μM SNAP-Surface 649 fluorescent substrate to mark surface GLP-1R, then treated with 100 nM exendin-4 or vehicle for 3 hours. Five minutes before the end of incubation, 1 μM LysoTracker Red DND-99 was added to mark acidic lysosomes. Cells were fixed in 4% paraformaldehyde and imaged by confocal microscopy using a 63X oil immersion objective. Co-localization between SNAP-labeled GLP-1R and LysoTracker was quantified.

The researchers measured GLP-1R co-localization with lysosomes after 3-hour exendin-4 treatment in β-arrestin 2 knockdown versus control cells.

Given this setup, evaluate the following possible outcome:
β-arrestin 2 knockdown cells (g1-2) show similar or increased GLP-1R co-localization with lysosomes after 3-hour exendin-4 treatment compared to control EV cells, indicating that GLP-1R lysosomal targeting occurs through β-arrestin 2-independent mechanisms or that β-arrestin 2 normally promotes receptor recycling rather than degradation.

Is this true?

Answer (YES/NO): NO